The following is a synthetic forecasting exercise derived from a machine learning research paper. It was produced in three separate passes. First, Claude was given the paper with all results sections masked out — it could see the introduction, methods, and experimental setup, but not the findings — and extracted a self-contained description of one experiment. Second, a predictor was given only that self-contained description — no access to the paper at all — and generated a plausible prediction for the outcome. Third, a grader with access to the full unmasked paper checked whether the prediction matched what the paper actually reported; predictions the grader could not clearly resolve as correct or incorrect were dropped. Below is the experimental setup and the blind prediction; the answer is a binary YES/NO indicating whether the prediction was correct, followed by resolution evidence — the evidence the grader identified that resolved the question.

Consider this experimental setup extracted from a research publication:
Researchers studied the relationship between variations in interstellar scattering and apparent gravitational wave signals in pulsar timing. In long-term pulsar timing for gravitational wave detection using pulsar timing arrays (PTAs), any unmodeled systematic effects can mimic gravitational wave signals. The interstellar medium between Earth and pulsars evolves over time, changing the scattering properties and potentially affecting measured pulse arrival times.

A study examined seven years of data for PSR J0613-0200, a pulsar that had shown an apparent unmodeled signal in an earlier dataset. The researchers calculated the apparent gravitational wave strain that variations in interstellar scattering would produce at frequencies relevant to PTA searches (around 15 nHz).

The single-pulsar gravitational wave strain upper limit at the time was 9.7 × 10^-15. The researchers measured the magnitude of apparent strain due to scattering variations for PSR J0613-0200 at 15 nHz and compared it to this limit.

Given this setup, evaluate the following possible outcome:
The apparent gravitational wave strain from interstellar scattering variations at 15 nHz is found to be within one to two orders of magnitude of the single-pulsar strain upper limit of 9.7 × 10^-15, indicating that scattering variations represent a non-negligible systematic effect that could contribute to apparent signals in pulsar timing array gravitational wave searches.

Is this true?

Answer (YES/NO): YES